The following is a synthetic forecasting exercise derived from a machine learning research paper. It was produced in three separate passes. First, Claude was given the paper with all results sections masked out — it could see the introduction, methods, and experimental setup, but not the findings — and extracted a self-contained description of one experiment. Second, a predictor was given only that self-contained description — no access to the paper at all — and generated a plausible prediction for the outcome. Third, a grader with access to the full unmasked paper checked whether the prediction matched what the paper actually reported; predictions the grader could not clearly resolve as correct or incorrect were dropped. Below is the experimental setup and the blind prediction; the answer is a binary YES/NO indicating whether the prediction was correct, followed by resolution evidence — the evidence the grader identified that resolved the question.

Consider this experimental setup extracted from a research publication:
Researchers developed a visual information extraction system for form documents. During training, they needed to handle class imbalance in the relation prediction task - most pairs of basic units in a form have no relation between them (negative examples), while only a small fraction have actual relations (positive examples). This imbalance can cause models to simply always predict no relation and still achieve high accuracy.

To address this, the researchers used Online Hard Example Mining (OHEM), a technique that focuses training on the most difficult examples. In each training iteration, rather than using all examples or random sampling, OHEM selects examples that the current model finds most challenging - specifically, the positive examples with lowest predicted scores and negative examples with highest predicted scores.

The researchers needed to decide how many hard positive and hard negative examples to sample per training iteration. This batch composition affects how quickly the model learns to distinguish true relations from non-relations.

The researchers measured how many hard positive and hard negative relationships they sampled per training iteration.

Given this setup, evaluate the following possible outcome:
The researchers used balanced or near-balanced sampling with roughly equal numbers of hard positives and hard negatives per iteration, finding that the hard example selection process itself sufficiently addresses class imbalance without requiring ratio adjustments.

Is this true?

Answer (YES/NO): YES